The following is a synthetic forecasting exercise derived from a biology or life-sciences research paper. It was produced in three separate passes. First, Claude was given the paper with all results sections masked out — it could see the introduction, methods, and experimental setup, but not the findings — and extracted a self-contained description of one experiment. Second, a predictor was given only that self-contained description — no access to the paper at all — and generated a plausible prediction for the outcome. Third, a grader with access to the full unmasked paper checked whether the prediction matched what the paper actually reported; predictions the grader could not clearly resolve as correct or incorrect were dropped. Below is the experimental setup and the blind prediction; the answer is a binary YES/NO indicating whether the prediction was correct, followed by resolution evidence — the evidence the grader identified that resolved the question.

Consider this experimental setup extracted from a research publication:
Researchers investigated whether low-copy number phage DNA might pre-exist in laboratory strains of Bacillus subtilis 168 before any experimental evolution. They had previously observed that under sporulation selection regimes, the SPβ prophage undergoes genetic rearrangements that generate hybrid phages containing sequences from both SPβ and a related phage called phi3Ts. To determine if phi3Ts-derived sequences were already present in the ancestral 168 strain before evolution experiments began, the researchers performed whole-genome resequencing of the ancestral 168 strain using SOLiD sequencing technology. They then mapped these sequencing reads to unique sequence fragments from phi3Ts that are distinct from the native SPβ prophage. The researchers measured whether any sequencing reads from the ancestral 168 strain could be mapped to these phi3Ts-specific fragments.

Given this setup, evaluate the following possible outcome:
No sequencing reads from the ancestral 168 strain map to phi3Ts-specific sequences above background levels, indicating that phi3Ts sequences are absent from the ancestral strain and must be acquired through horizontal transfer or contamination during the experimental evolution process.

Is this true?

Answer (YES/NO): NO